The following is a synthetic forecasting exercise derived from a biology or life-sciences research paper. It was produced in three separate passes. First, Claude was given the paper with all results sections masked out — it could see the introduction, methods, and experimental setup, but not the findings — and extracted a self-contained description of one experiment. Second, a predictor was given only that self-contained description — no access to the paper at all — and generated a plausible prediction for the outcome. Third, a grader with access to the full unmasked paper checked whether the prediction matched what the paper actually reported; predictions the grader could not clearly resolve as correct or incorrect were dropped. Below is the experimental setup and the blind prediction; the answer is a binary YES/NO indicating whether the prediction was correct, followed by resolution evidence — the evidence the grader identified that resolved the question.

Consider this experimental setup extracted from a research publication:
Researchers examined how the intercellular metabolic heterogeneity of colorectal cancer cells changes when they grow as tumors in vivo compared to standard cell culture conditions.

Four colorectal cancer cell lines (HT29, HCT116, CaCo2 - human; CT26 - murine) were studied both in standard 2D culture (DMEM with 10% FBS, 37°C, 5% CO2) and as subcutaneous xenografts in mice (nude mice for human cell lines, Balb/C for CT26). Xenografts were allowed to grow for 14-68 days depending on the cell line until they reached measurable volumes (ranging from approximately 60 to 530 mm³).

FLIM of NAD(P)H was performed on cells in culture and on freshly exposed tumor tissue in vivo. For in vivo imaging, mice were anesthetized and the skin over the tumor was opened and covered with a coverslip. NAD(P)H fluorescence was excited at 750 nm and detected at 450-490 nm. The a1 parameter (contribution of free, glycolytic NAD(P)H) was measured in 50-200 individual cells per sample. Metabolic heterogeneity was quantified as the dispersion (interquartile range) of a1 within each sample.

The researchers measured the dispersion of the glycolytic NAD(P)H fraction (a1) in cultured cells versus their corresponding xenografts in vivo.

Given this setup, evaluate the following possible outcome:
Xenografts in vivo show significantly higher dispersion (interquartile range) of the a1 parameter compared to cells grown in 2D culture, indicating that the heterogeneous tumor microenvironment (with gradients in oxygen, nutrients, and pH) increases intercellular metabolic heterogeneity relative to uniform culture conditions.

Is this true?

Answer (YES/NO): NO